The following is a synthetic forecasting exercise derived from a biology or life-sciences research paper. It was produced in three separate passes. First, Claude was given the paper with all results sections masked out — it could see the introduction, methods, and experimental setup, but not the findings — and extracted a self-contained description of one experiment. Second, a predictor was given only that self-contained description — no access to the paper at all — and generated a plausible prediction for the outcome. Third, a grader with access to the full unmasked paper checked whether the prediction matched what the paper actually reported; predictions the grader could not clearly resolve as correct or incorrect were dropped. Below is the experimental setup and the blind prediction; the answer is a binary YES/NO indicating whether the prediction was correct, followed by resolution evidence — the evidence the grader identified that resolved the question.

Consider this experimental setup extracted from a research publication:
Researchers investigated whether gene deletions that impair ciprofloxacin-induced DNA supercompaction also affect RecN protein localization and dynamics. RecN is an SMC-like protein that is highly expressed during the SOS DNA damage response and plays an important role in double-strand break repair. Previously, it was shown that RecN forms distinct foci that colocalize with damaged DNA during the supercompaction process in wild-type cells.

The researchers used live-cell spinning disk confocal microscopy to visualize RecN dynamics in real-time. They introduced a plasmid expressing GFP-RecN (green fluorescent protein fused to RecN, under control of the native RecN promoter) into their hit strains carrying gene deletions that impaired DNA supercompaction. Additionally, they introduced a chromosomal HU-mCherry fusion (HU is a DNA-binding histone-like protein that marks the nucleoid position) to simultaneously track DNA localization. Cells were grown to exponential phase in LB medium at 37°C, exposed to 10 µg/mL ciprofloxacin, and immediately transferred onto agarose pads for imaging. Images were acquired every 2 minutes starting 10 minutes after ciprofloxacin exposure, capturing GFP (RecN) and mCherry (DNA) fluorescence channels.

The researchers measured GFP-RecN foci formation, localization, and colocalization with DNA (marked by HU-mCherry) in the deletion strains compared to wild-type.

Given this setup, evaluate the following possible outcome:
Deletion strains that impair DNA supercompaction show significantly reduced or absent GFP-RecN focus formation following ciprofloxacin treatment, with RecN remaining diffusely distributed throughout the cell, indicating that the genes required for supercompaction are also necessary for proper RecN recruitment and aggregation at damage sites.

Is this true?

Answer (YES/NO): NO